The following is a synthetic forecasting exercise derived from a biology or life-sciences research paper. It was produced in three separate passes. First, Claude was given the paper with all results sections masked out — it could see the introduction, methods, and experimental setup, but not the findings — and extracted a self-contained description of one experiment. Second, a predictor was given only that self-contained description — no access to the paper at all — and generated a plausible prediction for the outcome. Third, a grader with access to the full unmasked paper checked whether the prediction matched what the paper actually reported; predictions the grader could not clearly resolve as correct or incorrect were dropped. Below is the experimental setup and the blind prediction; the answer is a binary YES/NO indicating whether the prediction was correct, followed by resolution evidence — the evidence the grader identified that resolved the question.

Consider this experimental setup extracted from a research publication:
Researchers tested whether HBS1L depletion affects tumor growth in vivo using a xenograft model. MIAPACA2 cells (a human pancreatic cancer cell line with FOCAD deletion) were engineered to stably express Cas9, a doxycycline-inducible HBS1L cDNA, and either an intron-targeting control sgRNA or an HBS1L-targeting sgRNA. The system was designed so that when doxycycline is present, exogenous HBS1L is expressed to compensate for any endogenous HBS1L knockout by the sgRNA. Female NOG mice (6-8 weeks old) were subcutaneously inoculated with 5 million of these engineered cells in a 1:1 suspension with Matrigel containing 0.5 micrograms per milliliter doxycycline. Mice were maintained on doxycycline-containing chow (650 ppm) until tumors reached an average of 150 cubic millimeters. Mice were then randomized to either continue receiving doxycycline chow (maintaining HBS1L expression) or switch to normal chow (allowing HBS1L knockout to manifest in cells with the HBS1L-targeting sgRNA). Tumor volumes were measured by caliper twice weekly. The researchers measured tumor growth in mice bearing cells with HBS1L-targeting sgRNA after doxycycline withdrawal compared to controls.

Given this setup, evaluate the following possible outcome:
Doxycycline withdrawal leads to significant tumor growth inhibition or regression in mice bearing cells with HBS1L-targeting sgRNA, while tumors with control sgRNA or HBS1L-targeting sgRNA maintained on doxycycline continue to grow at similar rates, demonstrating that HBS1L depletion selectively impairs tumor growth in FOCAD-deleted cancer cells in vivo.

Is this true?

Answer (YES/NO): YES